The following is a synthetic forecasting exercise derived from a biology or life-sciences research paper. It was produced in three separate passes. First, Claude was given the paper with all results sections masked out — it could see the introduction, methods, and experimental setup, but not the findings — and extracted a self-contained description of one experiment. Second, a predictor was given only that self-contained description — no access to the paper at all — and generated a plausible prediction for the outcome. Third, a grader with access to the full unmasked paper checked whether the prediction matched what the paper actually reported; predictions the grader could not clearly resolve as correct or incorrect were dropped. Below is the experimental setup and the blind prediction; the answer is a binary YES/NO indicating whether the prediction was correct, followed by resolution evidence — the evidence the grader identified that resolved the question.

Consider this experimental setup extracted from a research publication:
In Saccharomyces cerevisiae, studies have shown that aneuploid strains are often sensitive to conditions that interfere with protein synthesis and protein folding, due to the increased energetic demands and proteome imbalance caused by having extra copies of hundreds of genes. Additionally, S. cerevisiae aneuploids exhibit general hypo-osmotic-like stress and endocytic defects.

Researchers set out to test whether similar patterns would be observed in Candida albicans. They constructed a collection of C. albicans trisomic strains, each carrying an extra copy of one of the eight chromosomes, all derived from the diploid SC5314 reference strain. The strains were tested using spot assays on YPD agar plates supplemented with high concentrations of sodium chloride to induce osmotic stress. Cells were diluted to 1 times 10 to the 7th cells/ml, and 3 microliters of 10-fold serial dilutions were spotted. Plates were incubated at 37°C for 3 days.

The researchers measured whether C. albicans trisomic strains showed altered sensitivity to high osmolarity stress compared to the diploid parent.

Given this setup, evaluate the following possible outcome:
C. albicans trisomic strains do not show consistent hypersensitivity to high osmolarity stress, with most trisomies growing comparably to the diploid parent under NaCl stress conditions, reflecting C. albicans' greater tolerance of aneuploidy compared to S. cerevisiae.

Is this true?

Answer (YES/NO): YES